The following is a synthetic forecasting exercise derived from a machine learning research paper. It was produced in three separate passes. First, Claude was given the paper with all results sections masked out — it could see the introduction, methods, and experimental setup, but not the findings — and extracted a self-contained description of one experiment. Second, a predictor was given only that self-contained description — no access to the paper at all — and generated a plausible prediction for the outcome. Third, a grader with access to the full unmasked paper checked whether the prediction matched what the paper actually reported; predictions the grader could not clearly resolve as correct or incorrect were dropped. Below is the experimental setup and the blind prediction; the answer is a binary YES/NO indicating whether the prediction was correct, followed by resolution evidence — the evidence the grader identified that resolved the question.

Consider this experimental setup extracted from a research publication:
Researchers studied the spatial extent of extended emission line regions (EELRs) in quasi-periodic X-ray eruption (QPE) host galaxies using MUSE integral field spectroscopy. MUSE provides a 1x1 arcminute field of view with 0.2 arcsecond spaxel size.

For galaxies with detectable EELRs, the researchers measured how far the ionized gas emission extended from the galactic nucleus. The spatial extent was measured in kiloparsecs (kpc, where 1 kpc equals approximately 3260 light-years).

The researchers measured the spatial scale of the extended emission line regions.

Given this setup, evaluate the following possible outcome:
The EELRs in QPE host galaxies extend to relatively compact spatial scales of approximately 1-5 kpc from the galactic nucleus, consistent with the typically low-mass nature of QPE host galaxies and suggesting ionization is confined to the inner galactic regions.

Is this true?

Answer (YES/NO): NO